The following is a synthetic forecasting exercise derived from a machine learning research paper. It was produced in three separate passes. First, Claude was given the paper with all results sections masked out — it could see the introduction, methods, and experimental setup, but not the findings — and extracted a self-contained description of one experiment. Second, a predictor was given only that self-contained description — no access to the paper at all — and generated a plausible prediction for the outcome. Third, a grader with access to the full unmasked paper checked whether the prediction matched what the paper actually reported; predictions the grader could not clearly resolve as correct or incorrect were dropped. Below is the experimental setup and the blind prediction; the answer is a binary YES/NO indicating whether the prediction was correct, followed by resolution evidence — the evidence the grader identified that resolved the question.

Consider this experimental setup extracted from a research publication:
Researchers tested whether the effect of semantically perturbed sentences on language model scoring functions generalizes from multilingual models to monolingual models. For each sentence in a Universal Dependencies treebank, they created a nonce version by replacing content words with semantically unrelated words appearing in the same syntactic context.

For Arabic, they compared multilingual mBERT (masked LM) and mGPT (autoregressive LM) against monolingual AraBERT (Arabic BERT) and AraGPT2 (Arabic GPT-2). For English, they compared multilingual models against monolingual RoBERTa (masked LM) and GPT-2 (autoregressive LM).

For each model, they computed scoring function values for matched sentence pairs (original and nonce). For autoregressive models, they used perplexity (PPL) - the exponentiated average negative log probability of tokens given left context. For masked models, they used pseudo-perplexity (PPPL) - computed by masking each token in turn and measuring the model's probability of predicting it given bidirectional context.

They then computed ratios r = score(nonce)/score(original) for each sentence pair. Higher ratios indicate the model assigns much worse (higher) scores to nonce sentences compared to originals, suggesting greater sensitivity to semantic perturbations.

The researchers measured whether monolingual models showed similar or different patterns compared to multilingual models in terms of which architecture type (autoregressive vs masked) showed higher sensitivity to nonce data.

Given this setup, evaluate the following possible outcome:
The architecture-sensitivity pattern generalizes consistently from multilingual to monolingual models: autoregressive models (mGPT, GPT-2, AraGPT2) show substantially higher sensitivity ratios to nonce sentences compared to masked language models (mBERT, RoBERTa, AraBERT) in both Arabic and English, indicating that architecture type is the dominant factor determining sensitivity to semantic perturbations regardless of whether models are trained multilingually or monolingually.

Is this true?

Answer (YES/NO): NO